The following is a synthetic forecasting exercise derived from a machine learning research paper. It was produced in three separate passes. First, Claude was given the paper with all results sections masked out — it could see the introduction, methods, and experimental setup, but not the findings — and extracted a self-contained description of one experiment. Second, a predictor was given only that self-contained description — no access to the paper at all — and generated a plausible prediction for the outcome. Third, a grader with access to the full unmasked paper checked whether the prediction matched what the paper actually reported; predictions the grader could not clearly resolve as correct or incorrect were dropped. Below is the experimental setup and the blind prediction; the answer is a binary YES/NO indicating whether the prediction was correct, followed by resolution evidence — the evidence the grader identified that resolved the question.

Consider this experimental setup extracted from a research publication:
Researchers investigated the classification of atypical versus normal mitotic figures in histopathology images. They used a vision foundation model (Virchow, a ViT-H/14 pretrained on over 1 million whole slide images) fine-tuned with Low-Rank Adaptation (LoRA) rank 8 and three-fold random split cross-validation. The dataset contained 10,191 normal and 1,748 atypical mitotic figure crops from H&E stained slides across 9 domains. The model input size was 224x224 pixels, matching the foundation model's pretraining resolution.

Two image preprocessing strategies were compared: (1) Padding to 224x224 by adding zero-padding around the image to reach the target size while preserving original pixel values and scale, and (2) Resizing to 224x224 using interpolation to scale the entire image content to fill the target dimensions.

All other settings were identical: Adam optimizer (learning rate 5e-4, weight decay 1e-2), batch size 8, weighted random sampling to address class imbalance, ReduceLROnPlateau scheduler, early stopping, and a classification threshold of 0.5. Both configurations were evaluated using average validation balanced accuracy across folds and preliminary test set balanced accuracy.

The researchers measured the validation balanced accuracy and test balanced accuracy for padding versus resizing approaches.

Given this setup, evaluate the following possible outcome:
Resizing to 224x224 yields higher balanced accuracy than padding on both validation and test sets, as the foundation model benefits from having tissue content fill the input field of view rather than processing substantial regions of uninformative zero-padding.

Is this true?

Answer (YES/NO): NO